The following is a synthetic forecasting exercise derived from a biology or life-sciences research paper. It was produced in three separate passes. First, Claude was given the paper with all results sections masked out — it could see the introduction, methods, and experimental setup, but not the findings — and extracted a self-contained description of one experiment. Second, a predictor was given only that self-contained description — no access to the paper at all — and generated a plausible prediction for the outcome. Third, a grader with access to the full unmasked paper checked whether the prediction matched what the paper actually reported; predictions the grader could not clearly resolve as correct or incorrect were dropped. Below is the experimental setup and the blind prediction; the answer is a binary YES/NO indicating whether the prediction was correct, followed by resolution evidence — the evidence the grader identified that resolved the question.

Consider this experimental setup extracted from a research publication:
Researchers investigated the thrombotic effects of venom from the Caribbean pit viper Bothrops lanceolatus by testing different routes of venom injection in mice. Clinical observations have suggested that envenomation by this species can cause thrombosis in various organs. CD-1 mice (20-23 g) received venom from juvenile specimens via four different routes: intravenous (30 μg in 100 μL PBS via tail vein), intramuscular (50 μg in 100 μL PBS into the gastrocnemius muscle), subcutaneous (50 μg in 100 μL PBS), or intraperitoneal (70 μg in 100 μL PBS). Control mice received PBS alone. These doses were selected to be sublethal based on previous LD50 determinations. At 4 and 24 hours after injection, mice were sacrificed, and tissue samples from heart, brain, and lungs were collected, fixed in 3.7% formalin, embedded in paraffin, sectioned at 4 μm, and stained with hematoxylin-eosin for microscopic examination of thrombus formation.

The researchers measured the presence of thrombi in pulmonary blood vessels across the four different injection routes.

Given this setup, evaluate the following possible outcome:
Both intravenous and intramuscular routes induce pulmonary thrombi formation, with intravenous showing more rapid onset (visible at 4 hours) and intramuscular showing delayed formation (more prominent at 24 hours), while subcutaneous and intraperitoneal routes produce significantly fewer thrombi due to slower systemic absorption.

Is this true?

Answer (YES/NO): NO